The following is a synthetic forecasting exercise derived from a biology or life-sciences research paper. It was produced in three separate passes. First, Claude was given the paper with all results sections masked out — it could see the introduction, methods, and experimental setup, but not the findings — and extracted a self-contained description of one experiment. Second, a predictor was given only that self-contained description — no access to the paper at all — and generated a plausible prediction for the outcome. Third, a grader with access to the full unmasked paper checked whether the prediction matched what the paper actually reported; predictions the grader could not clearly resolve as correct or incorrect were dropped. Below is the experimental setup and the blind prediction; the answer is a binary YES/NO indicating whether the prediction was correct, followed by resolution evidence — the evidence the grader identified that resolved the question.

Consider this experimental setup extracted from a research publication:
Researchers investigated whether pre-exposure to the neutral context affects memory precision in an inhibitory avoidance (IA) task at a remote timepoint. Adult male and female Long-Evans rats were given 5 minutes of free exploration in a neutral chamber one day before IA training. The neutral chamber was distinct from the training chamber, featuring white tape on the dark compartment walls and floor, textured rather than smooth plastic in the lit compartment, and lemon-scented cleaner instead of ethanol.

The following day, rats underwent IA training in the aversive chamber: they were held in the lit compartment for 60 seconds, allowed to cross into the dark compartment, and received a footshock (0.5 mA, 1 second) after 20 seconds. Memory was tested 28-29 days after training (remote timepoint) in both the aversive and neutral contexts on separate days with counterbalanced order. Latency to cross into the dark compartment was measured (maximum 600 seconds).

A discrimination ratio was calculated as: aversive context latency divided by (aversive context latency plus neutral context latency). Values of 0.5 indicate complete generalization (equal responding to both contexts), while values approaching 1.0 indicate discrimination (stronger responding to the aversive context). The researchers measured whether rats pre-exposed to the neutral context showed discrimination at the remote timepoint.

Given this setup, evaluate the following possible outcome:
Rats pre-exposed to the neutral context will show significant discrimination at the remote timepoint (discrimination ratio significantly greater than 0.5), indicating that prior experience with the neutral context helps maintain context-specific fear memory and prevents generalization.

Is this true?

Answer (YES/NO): NO